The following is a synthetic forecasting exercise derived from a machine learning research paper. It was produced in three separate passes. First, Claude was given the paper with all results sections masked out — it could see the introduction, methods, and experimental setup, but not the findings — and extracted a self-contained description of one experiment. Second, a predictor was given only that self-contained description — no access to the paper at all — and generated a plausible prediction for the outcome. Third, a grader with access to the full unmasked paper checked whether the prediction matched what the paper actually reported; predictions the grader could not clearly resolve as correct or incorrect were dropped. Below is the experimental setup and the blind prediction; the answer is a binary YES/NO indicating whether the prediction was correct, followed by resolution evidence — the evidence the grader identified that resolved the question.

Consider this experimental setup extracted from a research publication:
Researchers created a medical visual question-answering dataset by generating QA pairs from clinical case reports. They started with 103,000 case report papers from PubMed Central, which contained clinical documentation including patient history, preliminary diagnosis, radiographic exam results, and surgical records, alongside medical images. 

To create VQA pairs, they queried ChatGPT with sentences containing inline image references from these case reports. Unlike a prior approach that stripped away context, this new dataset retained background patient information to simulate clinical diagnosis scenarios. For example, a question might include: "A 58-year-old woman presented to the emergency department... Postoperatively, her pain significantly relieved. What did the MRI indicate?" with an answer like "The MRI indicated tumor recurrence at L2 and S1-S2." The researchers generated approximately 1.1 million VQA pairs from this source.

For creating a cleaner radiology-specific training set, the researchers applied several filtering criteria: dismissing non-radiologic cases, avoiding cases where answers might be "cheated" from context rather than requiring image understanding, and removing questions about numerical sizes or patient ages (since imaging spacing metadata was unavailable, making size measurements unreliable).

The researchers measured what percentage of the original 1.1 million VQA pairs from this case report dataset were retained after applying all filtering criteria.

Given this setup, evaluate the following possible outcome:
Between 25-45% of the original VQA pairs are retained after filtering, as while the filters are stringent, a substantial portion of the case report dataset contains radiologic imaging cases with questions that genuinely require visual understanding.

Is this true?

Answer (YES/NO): YES